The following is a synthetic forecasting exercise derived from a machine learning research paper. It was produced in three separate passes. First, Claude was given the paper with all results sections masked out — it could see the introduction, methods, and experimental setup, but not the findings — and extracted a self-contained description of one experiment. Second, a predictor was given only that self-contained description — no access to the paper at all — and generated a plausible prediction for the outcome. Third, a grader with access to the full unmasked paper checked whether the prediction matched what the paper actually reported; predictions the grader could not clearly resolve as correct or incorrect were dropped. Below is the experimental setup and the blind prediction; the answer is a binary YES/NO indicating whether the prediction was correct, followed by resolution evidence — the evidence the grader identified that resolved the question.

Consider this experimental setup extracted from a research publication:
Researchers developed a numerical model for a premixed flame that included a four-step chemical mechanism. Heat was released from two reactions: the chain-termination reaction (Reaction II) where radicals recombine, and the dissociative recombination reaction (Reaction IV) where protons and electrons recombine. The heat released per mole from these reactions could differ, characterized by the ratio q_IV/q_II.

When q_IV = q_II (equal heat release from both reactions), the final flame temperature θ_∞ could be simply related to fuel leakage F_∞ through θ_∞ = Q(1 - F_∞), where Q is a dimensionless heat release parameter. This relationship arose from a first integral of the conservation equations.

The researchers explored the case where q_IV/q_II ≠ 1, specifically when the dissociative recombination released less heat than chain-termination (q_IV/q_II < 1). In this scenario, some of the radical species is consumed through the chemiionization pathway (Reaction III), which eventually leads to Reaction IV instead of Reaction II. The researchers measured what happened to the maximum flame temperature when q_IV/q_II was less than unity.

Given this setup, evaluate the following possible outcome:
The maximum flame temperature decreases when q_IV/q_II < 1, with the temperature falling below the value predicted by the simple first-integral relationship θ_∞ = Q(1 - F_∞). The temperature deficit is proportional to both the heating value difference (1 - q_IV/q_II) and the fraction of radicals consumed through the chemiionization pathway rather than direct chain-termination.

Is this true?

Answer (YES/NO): YES